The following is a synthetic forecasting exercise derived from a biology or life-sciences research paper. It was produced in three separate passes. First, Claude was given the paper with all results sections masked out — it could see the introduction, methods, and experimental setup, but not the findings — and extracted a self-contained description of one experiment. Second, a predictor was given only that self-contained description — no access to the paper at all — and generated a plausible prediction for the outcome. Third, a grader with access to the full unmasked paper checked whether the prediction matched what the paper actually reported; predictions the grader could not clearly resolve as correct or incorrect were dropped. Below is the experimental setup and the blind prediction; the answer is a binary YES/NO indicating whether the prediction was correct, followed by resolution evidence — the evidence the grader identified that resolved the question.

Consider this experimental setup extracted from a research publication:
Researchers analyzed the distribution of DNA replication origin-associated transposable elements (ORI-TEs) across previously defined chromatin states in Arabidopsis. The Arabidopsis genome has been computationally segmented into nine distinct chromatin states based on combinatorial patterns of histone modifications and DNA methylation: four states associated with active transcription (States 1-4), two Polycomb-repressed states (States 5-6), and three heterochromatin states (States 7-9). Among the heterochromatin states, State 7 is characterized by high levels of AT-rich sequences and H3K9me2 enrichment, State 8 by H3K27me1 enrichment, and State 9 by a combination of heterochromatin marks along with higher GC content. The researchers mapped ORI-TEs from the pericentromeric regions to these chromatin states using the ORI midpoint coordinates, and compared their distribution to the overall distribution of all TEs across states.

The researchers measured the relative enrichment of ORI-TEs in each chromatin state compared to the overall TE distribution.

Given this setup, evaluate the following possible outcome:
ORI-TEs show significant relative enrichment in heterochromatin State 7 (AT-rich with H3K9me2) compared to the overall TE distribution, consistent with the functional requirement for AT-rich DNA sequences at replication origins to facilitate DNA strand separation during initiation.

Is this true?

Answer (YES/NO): NO